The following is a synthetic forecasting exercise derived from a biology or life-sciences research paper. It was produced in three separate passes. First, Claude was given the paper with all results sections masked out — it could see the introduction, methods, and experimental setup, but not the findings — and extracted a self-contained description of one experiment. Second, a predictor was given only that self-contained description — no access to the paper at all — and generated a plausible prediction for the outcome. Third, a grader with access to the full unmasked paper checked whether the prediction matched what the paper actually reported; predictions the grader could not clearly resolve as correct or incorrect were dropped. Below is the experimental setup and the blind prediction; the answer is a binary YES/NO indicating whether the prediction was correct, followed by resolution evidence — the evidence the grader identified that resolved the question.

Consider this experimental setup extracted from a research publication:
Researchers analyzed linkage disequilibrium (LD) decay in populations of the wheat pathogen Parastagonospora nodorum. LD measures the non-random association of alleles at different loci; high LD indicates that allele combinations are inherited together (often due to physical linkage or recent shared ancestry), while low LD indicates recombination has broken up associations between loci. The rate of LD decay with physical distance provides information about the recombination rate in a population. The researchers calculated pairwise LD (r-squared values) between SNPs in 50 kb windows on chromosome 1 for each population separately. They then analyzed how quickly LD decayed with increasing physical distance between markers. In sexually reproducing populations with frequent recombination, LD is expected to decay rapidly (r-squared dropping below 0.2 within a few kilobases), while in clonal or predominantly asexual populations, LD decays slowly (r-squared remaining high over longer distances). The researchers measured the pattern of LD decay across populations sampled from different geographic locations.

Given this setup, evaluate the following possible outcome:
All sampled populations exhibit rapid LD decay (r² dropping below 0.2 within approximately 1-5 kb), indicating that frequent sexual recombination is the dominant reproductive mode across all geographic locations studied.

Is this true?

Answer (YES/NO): NO